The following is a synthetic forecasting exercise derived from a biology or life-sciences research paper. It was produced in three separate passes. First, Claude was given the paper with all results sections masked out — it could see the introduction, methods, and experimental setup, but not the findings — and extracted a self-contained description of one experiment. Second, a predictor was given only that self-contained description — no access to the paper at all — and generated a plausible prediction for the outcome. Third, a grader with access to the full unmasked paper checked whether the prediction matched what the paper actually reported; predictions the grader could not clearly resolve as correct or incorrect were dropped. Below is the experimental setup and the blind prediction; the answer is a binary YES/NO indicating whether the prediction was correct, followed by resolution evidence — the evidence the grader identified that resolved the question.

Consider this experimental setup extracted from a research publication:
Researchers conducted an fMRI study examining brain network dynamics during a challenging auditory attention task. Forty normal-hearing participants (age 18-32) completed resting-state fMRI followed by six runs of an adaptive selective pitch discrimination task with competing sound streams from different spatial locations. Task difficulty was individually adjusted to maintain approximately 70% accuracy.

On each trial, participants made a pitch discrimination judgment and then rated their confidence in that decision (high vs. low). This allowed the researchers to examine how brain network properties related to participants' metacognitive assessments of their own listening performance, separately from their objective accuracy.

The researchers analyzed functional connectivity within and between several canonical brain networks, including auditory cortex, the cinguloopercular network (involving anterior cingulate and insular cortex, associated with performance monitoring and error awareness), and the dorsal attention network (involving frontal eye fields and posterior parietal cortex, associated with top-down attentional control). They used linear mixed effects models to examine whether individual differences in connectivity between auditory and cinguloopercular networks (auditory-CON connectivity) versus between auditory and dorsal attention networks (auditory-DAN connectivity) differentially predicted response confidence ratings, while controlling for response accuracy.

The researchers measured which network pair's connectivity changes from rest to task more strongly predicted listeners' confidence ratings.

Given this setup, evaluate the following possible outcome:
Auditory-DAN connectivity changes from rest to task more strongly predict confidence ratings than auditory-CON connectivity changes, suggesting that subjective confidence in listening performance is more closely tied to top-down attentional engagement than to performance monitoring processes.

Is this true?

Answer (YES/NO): NO